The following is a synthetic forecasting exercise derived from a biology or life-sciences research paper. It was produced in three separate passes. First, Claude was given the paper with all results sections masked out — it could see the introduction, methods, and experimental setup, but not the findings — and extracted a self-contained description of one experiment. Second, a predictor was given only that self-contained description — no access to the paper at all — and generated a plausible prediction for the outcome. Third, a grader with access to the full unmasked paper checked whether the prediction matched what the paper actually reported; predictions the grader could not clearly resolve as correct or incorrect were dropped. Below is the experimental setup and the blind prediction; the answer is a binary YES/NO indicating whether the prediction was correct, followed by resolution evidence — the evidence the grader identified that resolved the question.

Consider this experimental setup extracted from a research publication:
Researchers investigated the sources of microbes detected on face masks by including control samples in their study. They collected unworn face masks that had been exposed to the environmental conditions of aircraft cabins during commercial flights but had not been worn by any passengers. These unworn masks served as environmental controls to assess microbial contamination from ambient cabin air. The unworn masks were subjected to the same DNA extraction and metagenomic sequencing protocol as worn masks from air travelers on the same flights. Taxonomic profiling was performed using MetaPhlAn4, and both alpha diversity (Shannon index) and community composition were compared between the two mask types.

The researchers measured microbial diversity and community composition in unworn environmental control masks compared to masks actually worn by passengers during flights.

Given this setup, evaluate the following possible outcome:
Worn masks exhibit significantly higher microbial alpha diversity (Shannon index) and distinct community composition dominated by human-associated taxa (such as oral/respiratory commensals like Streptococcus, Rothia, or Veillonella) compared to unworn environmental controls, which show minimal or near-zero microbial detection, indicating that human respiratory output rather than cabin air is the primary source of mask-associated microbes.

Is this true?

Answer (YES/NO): NO